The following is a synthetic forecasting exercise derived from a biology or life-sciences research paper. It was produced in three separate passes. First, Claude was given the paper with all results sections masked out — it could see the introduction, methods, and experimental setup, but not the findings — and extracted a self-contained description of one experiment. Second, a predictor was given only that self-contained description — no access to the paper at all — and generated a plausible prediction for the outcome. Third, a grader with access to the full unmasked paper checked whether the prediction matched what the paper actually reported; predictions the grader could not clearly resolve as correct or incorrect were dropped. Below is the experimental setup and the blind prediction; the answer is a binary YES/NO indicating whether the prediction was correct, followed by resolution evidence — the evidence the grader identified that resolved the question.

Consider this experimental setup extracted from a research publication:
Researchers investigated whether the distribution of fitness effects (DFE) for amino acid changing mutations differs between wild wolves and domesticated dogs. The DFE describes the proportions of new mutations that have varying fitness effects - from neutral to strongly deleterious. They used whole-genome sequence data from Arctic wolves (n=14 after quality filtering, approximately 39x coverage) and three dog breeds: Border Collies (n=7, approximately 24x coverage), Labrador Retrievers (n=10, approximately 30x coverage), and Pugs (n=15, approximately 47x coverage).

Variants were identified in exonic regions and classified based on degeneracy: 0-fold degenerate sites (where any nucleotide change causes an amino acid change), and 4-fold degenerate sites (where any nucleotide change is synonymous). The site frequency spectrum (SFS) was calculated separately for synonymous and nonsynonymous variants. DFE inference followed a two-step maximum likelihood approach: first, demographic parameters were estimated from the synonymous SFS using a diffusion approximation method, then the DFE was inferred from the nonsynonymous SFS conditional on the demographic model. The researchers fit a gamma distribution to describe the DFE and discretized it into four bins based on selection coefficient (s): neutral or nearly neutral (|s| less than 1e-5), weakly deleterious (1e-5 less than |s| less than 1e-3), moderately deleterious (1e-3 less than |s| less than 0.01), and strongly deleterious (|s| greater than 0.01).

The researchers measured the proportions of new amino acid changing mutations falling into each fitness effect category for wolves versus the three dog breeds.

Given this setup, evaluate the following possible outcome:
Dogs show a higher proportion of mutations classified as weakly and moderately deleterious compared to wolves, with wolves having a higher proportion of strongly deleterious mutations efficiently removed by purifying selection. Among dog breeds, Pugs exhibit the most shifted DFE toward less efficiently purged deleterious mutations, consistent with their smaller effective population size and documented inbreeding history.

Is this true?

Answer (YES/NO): NO